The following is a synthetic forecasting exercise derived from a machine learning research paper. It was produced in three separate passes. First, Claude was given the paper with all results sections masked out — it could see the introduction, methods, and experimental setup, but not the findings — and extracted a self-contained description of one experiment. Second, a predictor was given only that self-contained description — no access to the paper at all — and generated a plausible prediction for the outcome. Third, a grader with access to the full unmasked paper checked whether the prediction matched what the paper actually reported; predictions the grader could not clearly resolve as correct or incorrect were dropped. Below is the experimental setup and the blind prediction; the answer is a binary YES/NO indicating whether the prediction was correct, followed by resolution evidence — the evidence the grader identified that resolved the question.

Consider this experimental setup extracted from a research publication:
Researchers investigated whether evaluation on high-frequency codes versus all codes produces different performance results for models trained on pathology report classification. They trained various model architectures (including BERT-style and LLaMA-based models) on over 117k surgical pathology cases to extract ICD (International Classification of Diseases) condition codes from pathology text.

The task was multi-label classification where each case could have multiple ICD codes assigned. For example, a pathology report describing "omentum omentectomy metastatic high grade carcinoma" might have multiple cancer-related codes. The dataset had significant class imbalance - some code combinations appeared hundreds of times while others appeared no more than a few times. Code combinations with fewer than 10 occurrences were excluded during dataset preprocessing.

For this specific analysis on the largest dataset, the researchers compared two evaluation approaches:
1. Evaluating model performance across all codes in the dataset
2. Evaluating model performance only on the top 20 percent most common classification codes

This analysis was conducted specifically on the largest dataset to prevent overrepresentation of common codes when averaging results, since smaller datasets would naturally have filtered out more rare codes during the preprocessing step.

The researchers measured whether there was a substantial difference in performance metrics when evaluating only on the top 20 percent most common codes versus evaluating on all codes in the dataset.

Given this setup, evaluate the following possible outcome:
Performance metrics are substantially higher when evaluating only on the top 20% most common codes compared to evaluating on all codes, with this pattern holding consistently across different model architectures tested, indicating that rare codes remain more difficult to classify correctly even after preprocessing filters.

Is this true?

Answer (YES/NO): NO